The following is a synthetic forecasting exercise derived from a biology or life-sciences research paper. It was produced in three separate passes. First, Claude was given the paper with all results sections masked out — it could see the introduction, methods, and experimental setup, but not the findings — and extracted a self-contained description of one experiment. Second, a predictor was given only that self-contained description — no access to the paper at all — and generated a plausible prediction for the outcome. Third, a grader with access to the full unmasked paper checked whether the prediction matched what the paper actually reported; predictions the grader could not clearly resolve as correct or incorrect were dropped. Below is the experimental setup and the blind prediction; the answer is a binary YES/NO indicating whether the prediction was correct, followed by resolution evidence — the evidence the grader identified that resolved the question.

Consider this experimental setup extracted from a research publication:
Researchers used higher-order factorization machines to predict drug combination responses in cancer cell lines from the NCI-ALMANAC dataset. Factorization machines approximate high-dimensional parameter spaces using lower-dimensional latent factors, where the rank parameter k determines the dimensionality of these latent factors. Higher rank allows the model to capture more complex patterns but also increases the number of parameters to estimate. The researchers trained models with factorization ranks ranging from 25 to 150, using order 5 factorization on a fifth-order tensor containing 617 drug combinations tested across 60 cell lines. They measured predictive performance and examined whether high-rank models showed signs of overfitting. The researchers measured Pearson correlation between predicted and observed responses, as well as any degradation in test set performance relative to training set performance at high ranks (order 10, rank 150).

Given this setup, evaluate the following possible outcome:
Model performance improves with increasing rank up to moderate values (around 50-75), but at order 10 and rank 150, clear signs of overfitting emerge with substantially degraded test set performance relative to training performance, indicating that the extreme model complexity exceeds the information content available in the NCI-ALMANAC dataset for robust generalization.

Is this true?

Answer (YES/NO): NO